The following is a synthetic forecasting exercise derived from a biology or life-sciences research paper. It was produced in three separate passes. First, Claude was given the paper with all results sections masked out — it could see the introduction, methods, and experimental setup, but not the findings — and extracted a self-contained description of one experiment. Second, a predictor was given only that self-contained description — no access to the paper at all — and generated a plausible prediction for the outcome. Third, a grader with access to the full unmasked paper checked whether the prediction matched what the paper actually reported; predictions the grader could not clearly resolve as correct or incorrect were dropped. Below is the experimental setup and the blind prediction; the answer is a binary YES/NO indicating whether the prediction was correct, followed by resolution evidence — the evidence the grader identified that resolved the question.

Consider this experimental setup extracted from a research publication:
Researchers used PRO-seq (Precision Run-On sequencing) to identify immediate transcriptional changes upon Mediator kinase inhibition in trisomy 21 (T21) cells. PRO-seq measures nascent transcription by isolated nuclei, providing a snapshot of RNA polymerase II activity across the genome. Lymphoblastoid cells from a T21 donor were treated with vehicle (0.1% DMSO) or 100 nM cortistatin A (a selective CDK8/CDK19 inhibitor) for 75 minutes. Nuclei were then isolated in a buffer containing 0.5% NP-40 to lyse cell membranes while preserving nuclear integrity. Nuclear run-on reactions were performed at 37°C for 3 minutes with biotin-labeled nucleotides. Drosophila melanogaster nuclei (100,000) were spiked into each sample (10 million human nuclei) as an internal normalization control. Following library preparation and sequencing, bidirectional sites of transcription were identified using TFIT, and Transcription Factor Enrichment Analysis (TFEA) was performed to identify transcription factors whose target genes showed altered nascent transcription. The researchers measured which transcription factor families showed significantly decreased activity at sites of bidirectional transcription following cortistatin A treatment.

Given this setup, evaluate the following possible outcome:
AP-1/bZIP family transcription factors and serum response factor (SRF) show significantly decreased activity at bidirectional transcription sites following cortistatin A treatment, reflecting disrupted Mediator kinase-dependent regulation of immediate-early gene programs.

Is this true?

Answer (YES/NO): NO